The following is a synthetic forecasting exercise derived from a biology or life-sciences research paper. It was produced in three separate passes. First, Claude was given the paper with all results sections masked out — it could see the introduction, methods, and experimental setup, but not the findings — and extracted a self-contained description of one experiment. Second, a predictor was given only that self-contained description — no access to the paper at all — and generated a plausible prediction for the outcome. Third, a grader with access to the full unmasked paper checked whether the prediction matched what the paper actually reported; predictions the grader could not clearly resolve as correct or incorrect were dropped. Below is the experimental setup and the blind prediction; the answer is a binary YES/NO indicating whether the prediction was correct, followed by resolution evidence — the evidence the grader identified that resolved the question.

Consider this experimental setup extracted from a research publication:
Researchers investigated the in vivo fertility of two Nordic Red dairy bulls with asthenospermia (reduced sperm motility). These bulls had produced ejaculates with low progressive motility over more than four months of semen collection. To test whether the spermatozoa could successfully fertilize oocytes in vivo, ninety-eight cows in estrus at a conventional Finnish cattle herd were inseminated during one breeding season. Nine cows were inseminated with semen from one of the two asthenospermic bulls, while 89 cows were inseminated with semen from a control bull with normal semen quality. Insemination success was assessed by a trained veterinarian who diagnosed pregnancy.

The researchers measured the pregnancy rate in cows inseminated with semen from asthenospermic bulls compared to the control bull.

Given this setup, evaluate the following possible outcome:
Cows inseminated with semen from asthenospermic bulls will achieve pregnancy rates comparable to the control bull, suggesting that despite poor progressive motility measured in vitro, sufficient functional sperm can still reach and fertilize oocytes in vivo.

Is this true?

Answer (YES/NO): NO